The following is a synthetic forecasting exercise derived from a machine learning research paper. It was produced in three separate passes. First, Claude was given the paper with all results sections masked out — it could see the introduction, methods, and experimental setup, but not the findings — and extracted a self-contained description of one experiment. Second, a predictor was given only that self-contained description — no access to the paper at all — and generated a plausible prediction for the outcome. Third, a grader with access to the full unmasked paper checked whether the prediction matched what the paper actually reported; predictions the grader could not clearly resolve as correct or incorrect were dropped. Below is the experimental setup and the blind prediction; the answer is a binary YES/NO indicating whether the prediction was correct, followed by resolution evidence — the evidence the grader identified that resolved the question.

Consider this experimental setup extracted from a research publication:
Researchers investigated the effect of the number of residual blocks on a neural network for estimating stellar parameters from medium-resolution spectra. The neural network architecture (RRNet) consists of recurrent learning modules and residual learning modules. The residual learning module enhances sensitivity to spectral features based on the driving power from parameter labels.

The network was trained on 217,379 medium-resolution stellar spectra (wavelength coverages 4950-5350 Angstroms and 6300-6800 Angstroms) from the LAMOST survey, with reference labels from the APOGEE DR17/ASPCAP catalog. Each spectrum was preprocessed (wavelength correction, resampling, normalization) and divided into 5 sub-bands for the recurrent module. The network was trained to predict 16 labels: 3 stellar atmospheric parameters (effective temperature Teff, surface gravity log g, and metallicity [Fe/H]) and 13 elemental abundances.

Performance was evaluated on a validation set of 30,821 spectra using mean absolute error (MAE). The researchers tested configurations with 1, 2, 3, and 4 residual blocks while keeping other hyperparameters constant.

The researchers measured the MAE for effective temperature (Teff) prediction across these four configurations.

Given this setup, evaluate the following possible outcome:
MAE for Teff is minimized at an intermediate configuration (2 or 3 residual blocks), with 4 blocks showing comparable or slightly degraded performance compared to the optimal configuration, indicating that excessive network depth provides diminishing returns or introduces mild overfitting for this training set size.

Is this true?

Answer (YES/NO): NO